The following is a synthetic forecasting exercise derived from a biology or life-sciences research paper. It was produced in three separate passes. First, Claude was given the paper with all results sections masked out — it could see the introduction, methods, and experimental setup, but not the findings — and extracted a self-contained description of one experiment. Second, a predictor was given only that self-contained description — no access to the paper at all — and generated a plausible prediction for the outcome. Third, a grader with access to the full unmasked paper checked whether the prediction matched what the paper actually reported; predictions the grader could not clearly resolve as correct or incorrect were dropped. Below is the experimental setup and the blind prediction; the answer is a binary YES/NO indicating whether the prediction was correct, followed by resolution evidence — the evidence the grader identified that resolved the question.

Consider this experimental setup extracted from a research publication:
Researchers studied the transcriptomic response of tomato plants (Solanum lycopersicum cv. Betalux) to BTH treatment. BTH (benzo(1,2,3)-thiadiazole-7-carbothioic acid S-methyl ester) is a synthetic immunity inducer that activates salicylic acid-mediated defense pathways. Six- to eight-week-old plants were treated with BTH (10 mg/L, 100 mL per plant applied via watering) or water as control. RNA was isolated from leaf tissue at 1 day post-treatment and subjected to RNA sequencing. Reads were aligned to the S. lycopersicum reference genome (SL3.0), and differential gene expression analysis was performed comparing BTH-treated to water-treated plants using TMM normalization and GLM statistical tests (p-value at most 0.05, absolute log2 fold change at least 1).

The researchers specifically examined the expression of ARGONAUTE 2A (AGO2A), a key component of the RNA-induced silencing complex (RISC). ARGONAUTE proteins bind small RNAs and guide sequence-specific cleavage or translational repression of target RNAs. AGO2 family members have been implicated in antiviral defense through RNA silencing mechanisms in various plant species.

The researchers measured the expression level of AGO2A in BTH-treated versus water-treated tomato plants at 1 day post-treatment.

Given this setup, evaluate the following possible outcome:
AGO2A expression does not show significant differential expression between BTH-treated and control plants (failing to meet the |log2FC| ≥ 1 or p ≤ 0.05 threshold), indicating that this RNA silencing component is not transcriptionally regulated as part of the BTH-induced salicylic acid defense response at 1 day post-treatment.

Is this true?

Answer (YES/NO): NO